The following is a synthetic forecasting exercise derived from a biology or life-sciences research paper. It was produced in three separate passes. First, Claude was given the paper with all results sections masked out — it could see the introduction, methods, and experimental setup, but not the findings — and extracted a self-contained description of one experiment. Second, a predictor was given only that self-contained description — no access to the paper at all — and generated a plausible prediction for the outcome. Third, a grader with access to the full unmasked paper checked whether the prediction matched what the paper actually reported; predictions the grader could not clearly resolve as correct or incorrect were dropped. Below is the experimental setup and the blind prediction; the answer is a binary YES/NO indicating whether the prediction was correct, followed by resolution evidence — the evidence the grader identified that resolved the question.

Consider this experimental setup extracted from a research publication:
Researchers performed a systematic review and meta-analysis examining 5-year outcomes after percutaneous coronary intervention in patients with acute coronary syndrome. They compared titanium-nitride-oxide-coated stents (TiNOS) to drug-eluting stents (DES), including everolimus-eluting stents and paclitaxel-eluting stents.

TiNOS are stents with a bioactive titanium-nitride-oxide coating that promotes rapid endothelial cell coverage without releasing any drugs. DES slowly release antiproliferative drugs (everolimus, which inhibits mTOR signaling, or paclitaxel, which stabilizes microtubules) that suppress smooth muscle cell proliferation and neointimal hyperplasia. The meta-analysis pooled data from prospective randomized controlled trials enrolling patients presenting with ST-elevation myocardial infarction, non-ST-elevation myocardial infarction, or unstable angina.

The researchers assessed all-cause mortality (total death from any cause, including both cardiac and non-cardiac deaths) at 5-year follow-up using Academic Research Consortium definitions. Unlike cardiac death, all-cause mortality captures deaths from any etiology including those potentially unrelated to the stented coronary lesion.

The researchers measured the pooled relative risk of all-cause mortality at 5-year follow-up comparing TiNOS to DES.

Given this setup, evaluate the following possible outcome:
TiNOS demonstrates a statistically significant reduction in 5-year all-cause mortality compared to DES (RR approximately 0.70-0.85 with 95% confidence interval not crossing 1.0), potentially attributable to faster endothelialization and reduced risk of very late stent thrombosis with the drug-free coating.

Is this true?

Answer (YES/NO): NO